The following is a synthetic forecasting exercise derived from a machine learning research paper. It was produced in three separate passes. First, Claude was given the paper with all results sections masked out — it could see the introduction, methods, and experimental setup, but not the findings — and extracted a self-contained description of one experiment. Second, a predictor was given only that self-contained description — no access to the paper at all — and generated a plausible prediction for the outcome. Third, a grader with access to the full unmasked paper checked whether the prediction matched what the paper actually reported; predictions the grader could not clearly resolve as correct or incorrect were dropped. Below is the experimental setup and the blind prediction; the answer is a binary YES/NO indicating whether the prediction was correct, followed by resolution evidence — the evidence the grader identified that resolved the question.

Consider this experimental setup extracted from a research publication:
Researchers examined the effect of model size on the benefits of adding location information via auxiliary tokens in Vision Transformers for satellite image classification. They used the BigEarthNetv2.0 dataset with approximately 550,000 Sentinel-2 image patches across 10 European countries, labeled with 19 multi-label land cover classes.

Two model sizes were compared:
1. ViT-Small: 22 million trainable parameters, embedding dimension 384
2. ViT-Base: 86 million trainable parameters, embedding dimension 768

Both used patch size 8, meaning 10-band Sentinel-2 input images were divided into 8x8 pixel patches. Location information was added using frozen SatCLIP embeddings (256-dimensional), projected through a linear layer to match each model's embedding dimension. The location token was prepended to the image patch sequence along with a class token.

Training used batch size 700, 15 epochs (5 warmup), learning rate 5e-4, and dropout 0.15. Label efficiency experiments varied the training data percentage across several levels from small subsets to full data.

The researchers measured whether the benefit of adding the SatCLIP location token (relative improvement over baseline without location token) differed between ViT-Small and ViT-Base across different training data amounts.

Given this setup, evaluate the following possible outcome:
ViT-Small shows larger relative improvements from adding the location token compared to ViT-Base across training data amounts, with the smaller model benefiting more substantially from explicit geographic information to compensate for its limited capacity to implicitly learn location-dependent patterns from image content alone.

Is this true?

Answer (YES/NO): NO